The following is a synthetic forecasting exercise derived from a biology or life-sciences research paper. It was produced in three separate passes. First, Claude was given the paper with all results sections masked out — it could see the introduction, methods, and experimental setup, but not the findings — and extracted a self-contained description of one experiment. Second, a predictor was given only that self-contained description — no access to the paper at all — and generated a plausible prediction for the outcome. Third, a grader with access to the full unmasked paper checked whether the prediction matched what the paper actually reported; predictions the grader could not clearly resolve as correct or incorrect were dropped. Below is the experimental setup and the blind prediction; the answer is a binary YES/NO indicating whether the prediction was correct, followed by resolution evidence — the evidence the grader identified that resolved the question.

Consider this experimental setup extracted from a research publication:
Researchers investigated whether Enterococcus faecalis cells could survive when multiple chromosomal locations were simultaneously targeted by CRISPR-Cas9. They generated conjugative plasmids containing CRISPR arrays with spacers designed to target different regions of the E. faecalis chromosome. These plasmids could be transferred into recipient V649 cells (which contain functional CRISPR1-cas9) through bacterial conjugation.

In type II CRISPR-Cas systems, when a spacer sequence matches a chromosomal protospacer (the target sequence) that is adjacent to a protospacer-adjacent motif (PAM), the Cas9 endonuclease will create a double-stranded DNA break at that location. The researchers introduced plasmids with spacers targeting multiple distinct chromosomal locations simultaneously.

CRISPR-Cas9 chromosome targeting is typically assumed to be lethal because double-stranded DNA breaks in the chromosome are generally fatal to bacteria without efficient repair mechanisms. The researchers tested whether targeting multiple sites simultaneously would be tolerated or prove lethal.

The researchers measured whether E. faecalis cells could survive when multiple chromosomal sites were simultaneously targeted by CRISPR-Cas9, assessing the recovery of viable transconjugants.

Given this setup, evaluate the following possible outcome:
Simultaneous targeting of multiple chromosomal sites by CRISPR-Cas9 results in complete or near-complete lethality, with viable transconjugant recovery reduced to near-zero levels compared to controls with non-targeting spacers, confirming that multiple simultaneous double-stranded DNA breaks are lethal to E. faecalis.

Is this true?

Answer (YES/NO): NO